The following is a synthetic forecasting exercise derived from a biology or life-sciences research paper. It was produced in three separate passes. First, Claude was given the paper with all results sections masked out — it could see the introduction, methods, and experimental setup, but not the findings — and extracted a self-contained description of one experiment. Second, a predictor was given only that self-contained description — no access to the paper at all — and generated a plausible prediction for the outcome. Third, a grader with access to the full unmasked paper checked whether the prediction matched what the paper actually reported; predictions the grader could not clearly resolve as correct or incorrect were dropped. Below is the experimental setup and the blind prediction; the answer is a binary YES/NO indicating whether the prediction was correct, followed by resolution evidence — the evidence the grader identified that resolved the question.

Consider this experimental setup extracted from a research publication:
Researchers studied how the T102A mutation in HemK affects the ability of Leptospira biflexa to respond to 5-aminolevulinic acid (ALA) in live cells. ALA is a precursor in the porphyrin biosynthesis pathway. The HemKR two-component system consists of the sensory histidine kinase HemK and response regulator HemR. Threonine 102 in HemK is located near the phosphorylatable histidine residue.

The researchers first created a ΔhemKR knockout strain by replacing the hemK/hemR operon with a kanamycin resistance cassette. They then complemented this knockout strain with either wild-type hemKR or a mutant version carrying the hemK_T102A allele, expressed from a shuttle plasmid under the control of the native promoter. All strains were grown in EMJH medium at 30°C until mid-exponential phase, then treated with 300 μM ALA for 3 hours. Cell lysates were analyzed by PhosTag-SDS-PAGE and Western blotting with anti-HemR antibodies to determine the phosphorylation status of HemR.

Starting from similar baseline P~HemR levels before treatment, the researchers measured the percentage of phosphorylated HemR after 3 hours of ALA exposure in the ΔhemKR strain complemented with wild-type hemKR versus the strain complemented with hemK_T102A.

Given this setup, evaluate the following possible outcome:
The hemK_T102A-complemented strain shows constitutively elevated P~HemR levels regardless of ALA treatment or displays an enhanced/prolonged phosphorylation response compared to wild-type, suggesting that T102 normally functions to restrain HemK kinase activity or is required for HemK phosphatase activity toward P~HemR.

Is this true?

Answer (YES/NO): NO